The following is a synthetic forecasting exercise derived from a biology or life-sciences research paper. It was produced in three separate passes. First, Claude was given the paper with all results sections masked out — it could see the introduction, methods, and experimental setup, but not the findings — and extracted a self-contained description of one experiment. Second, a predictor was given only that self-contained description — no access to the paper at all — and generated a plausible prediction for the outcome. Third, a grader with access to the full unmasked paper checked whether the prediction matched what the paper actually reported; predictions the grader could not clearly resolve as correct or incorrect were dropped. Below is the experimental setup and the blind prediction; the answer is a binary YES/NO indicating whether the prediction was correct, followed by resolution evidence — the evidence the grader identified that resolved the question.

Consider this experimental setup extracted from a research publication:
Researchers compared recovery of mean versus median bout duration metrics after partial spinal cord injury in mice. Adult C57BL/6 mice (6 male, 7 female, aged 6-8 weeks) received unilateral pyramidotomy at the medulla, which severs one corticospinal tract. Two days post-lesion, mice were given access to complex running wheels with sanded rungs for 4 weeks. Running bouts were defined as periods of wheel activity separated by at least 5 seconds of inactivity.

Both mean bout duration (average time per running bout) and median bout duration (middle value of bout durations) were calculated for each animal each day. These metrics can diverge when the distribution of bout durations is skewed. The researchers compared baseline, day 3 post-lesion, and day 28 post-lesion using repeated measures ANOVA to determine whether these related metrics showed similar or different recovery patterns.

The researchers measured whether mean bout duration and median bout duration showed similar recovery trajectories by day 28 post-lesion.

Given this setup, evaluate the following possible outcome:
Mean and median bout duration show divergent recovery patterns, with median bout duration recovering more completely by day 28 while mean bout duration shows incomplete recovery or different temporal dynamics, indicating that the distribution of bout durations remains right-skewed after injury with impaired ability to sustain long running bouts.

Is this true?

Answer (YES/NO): NO